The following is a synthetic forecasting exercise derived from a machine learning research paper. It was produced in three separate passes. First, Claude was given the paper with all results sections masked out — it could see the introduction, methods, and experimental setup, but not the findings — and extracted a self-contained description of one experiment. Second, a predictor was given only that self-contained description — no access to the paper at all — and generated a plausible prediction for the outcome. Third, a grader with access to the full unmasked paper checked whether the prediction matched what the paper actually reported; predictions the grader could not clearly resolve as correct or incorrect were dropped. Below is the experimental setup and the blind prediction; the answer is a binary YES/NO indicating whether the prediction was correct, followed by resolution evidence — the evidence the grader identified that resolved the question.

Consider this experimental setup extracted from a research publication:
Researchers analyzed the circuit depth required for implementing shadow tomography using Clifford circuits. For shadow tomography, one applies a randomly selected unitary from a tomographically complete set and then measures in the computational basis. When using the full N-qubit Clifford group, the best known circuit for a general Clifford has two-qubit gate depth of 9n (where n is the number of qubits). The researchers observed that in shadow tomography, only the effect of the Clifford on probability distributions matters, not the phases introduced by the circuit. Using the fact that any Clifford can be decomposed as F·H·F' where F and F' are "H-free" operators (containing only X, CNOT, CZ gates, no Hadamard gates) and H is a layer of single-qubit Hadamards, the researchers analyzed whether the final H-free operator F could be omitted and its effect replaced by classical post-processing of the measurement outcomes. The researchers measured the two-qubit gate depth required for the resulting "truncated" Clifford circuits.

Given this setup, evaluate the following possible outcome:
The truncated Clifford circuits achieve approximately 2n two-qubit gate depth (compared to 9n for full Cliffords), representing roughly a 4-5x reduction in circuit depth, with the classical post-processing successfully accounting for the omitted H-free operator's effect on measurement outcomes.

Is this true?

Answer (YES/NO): YES